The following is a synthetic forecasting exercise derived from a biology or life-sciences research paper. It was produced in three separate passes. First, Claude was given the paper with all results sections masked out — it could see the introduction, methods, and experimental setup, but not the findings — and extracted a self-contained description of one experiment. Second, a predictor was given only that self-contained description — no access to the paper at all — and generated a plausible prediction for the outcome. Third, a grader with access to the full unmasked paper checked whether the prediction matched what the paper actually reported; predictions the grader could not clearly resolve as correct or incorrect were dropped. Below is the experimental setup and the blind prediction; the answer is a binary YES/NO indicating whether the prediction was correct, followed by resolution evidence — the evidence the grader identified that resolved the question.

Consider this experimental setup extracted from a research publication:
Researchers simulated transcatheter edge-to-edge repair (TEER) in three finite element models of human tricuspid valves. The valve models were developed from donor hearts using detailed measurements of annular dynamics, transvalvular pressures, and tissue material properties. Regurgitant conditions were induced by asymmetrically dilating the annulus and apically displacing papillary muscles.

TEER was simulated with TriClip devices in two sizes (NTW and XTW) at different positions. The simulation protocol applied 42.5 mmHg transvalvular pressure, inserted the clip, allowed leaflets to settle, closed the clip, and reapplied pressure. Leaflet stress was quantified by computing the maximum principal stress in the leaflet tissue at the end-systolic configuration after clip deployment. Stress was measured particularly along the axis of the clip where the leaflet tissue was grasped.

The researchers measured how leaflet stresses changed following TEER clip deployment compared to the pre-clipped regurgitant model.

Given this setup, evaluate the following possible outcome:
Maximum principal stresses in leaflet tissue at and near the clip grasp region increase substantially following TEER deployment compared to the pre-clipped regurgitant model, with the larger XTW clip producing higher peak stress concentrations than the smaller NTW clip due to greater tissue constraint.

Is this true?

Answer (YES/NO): YES